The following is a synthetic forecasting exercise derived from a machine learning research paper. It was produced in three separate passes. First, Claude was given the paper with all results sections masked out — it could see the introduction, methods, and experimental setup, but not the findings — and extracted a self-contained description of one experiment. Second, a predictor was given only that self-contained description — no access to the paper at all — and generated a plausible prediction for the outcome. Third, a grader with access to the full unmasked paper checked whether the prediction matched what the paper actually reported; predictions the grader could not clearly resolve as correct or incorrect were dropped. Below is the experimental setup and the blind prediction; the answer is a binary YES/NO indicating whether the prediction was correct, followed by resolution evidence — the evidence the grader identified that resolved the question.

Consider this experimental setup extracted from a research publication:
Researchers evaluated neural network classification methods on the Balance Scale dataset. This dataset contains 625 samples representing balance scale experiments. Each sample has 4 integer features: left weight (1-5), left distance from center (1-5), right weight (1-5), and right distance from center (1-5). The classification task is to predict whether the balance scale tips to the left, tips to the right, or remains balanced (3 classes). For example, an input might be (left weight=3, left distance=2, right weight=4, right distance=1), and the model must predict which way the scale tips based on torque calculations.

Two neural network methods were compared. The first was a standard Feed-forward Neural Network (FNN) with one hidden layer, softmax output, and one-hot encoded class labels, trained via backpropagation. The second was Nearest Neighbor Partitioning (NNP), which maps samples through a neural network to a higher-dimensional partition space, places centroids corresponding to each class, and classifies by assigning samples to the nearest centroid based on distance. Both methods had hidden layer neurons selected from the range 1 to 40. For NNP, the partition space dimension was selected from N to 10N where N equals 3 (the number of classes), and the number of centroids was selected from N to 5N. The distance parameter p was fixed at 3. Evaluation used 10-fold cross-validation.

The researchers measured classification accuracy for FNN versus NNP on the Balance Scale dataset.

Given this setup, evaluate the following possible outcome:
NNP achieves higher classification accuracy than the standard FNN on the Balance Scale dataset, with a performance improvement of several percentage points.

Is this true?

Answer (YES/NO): NO